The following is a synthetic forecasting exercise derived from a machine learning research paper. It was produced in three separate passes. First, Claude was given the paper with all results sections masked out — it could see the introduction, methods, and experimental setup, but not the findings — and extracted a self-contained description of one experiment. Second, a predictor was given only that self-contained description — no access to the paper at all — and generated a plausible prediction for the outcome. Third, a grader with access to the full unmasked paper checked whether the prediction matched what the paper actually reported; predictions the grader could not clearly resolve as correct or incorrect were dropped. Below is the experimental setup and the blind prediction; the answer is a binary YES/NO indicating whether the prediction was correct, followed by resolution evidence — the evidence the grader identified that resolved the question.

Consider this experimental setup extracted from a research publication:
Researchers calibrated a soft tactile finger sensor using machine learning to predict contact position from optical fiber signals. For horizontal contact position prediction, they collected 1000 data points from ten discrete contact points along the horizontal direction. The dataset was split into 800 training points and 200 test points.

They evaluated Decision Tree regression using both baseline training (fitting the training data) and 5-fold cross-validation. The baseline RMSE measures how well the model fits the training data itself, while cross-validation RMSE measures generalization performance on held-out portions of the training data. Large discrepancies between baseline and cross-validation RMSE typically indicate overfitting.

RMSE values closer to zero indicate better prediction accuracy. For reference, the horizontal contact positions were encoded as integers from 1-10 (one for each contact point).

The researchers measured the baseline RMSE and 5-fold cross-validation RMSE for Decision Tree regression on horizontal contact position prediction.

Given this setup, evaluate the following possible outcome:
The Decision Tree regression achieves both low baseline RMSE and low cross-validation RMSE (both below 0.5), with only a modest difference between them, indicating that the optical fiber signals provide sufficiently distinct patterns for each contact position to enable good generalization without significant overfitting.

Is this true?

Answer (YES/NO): NO